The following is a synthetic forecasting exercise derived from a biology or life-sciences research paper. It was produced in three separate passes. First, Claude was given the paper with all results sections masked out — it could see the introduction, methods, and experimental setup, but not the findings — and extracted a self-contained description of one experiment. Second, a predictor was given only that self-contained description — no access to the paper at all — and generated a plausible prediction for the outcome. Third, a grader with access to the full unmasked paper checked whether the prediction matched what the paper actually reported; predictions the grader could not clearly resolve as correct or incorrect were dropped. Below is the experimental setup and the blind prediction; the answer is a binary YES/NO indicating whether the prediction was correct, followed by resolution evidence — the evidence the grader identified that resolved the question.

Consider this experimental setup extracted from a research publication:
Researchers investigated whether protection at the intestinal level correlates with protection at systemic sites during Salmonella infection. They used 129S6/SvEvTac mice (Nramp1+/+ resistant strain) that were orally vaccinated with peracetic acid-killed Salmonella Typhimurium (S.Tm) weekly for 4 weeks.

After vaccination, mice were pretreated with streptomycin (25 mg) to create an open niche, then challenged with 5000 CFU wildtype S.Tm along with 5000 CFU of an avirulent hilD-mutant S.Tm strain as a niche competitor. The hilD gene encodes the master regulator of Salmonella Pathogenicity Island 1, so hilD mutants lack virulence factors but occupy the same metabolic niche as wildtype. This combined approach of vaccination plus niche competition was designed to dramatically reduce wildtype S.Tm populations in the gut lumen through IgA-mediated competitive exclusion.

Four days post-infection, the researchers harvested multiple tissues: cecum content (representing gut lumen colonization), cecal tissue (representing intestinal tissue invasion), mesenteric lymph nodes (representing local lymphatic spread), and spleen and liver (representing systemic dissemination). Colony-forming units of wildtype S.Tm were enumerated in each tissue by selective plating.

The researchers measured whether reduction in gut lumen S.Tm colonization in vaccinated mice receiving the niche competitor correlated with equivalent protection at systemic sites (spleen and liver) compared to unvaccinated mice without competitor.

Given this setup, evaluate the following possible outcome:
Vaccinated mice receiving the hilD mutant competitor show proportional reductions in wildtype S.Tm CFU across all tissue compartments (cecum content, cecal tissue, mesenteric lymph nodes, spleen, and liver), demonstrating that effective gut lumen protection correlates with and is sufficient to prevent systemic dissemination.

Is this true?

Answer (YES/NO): NO